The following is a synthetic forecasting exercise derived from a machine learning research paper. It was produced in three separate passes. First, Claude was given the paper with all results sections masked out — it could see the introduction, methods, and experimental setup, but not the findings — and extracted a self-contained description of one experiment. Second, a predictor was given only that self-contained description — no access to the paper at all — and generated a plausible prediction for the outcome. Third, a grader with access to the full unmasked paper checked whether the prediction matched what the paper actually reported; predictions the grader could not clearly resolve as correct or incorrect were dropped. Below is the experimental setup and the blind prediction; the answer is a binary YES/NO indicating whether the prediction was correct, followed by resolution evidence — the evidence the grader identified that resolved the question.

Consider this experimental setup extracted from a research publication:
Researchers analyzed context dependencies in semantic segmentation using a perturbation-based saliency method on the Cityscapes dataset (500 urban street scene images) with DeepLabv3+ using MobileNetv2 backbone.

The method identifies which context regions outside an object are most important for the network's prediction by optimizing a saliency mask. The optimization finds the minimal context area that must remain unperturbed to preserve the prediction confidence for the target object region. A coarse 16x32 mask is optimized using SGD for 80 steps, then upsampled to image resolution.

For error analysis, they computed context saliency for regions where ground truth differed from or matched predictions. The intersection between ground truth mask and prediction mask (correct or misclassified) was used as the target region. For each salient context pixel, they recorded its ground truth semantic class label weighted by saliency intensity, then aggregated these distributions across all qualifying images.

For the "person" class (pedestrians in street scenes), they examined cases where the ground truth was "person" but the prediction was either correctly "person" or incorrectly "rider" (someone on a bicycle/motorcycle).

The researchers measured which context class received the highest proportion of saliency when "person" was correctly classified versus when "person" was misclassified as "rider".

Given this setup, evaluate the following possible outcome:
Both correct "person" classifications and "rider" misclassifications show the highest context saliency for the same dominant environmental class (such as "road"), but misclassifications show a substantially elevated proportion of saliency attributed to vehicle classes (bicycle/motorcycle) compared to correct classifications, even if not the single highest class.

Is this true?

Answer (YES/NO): NO